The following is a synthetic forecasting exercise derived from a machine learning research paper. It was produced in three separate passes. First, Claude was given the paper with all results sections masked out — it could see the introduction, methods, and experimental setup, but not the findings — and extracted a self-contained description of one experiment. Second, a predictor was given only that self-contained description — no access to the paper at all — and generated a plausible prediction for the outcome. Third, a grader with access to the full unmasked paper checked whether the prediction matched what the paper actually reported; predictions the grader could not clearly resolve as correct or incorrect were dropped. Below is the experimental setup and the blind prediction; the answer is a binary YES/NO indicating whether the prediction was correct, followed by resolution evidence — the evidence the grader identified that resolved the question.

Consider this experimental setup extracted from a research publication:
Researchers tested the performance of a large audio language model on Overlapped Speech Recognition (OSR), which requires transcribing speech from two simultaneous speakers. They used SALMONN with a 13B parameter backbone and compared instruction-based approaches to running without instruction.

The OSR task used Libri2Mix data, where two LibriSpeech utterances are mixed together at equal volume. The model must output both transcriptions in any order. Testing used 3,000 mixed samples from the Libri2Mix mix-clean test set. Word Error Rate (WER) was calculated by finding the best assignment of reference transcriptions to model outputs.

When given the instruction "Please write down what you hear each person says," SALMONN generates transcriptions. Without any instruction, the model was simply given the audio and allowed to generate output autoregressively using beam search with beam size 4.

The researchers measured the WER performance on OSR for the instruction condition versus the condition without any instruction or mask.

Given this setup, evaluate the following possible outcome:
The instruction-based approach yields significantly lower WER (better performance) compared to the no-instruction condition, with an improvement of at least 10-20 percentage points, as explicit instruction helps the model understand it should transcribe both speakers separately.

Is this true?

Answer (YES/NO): NO